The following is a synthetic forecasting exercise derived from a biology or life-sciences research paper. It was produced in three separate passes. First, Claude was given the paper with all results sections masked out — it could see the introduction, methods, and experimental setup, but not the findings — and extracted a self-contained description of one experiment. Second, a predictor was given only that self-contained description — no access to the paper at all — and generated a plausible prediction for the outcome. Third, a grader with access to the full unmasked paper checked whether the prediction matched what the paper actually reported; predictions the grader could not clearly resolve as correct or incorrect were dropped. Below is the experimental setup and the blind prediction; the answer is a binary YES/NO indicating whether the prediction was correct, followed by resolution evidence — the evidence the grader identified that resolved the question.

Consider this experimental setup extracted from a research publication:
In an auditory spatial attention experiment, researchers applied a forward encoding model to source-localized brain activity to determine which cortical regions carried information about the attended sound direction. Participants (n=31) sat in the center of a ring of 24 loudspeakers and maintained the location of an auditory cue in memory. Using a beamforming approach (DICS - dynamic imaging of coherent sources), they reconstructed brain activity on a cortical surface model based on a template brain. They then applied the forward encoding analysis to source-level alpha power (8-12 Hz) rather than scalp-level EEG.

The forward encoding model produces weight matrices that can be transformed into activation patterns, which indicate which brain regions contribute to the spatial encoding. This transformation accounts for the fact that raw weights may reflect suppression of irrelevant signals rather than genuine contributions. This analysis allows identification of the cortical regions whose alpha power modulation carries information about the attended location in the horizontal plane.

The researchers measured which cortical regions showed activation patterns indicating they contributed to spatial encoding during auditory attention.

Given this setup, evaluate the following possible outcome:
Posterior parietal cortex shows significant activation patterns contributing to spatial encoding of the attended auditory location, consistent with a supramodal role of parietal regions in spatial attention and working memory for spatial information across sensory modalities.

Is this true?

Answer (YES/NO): YES